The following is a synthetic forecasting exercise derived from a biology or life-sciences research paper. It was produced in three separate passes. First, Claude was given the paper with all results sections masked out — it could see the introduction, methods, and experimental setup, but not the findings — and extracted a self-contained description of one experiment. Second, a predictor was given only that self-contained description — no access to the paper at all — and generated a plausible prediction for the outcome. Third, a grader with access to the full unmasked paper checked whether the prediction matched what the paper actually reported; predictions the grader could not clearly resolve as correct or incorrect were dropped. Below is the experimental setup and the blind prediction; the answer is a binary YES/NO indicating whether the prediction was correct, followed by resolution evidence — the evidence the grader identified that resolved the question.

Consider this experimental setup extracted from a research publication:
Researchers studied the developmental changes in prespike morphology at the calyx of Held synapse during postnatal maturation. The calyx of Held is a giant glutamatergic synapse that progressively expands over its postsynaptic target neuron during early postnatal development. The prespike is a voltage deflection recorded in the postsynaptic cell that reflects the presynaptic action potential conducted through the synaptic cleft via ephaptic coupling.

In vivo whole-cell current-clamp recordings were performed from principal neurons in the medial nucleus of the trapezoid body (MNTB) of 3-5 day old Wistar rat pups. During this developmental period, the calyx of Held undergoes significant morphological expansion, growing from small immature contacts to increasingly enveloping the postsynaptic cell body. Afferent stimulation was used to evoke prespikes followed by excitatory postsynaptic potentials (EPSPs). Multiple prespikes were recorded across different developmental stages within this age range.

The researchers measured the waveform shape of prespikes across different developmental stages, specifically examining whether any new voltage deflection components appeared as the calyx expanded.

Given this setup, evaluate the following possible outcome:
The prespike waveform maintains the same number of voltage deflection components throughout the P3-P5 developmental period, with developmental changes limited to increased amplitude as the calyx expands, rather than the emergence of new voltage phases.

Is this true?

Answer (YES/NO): NO